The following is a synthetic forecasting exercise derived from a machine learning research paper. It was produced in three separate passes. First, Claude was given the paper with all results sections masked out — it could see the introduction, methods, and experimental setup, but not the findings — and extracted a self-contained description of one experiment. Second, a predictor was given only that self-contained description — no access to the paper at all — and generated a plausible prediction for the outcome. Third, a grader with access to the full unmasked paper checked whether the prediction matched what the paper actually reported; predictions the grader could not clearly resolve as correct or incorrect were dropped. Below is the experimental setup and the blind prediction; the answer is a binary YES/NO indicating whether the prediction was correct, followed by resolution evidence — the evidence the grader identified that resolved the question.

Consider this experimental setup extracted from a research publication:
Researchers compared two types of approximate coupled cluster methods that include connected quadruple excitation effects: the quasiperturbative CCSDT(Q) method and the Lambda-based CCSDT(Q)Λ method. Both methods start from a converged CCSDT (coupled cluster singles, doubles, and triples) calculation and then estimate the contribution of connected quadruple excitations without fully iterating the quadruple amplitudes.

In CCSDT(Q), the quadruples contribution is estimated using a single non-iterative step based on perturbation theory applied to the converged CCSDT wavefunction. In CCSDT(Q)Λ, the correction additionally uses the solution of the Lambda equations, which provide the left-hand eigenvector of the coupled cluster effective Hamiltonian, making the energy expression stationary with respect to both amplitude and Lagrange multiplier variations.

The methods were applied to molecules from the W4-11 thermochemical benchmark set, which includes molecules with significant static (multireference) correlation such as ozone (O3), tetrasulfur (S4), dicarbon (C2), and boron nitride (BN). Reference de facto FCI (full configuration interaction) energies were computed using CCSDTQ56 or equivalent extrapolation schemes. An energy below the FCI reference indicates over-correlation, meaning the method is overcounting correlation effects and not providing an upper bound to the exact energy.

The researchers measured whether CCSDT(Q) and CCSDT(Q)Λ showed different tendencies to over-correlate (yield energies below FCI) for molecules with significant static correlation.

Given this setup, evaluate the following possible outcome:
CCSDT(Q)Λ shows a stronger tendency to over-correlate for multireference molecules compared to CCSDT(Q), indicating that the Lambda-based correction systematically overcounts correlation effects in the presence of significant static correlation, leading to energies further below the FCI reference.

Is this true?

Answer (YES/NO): NO